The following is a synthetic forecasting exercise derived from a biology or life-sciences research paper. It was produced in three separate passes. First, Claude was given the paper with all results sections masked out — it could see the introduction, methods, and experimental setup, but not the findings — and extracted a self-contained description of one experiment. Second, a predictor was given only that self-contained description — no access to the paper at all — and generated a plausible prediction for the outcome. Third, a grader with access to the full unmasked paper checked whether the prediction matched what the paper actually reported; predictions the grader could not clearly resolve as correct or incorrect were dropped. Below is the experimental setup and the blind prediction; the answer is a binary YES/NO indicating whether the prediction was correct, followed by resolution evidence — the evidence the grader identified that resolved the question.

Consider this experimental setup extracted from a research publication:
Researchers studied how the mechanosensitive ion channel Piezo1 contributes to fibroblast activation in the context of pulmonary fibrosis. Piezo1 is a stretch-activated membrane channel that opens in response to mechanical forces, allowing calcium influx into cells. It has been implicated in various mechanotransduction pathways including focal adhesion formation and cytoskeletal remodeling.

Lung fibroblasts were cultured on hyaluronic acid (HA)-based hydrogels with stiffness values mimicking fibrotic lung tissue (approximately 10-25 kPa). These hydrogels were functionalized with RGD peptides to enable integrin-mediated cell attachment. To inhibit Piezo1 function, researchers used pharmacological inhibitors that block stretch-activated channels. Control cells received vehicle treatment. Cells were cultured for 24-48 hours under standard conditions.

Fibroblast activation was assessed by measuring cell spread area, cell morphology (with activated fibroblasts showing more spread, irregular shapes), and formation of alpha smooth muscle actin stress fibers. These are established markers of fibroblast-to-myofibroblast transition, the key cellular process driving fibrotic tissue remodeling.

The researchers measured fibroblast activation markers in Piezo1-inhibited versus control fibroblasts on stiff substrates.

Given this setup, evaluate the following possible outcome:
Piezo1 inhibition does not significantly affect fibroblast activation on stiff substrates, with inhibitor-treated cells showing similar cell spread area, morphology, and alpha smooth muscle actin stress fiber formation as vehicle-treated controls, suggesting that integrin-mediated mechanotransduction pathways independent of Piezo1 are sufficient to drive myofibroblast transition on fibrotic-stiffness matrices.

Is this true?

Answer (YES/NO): YES